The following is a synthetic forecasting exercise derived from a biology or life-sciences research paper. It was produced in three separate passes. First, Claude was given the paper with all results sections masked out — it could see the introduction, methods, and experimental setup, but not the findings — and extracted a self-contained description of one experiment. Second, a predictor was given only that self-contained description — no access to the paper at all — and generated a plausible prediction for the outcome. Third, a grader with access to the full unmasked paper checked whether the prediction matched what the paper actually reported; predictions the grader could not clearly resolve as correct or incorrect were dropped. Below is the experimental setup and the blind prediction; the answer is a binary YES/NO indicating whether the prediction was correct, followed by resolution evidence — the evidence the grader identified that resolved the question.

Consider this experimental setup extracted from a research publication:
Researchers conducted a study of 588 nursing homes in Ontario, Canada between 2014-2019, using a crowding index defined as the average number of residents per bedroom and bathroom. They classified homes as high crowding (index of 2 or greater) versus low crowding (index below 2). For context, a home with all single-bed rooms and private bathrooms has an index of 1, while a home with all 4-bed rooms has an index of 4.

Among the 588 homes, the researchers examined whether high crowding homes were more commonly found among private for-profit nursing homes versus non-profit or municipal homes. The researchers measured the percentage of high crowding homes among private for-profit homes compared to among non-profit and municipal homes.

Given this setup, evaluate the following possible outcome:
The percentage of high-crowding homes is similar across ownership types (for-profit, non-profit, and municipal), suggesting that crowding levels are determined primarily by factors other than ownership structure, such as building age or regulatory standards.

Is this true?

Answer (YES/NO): NO